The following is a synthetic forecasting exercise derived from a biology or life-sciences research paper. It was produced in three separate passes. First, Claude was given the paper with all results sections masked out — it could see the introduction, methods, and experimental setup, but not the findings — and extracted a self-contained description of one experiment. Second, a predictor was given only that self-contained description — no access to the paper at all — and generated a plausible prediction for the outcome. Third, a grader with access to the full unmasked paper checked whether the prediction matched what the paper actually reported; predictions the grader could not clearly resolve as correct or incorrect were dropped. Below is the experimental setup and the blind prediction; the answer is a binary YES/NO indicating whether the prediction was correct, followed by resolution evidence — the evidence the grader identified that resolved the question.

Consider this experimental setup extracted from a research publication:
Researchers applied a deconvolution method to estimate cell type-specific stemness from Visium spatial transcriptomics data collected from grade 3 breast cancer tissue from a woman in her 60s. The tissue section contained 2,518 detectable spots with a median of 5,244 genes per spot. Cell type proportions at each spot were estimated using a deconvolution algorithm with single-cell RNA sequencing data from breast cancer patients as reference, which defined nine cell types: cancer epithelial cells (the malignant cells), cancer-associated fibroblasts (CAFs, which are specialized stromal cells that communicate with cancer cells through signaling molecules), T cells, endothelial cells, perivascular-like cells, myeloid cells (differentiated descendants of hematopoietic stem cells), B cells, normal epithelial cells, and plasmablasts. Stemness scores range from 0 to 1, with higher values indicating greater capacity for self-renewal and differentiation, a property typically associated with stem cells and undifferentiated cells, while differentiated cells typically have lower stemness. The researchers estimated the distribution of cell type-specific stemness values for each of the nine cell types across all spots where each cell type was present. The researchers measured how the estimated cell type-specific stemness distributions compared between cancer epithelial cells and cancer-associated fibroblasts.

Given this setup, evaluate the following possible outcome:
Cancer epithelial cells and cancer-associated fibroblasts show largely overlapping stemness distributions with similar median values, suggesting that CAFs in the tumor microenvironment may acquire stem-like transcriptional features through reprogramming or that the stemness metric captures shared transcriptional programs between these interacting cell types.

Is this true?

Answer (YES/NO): NO